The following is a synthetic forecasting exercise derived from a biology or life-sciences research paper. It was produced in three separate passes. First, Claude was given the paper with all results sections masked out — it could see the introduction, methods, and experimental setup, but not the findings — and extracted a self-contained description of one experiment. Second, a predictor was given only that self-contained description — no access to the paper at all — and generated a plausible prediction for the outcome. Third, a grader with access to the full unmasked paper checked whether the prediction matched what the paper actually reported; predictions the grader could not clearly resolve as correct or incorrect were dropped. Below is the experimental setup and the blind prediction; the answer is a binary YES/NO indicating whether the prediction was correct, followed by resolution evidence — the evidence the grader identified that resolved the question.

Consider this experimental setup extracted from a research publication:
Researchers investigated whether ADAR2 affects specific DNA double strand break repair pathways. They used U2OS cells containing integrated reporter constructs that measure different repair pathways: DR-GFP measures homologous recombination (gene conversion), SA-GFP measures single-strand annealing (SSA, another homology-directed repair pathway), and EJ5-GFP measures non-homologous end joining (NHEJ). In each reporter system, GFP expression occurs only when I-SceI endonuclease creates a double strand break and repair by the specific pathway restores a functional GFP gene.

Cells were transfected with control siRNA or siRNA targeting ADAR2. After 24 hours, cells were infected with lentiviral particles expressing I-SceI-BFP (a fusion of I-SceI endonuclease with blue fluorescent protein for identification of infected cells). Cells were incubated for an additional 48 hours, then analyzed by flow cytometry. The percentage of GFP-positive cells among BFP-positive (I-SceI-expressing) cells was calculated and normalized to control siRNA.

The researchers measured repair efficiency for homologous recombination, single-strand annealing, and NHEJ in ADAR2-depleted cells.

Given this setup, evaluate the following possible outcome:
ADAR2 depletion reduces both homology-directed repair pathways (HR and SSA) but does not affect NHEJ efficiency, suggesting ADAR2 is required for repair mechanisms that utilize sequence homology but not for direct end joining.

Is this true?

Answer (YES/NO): YES